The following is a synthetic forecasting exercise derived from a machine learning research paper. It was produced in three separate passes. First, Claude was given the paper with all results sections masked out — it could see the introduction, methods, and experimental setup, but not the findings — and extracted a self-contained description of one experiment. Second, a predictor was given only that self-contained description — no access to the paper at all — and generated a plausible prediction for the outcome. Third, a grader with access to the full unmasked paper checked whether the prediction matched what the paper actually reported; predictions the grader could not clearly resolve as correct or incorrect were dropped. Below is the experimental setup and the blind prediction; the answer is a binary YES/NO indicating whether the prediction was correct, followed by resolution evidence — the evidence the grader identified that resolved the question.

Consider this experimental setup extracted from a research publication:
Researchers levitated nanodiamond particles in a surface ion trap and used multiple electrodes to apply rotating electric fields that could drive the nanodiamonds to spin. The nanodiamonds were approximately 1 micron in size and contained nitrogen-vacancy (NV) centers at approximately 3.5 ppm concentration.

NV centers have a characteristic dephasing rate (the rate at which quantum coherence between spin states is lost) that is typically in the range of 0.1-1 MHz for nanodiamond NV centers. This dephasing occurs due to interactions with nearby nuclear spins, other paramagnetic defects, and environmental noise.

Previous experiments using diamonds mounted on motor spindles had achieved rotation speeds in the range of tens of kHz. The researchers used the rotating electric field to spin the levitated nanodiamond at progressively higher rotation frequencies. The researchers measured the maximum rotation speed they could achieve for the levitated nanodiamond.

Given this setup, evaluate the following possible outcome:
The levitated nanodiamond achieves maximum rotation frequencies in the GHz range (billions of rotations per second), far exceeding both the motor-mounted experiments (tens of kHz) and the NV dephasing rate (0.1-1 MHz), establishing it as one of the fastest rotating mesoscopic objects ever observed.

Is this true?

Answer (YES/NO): NO